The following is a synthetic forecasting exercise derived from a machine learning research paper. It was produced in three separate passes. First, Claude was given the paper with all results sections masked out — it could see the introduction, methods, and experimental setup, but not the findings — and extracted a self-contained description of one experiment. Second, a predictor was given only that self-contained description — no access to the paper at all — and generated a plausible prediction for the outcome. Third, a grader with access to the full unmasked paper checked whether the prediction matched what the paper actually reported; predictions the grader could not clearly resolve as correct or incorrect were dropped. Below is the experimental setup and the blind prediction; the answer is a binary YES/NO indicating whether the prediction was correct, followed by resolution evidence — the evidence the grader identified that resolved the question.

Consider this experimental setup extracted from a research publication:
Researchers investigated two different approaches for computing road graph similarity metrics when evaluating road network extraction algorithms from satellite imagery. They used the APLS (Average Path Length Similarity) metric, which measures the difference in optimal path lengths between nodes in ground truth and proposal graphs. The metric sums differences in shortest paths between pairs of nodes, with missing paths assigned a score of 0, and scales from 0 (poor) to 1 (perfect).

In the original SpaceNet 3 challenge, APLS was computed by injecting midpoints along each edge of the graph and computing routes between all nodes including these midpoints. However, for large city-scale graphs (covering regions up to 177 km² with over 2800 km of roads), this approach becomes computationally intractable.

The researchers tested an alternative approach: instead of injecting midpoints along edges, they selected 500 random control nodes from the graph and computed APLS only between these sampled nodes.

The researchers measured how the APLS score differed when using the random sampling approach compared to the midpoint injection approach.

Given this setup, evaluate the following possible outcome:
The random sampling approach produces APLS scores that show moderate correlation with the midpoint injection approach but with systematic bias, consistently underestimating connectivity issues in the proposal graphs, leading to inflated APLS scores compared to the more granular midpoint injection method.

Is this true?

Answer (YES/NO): NO